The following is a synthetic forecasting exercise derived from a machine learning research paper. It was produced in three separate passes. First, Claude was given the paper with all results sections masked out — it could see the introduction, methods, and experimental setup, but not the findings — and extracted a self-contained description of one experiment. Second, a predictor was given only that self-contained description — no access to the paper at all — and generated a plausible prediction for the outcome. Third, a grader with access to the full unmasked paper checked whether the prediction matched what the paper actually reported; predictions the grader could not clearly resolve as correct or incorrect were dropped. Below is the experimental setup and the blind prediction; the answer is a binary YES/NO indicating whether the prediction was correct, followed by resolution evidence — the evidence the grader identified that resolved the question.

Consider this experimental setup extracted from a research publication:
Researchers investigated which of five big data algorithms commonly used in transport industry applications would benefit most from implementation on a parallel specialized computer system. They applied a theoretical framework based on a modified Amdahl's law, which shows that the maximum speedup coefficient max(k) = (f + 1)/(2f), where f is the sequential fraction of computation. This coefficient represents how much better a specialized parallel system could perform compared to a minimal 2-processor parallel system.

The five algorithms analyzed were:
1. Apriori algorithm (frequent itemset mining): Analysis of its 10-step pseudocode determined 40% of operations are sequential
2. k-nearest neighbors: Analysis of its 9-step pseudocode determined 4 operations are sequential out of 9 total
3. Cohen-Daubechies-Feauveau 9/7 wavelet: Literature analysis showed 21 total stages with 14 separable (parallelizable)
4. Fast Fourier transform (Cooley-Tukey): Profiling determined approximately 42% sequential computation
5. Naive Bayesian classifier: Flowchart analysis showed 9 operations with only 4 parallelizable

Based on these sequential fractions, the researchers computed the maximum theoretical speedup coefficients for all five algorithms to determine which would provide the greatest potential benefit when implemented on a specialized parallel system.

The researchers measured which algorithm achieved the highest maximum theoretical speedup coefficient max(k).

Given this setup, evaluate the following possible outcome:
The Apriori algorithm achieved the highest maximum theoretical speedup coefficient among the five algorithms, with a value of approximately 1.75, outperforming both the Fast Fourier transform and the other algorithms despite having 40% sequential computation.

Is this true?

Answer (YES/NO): NO